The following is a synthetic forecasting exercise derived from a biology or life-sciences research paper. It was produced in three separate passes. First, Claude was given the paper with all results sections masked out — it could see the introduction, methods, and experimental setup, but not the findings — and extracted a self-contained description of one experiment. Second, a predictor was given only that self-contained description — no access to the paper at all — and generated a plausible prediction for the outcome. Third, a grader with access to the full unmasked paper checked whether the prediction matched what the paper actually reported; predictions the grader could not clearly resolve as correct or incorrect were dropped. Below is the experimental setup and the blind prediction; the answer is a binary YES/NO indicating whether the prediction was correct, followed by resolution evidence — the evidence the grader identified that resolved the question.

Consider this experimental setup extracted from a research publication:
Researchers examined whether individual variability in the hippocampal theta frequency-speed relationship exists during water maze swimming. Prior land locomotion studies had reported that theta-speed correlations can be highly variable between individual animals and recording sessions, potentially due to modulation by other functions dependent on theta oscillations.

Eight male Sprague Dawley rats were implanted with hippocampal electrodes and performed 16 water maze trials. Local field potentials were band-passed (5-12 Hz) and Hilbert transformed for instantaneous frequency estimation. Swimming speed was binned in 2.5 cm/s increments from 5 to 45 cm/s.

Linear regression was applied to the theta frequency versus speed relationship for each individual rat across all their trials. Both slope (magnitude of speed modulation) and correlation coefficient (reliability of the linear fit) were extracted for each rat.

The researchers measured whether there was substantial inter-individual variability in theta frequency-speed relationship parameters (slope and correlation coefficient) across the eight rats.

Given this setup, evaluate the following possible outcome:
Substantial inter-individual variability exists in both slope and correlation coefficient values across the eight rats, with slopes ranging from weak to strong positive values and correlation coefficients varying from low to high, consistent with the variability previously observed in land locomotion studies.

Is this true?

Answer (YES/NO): NO